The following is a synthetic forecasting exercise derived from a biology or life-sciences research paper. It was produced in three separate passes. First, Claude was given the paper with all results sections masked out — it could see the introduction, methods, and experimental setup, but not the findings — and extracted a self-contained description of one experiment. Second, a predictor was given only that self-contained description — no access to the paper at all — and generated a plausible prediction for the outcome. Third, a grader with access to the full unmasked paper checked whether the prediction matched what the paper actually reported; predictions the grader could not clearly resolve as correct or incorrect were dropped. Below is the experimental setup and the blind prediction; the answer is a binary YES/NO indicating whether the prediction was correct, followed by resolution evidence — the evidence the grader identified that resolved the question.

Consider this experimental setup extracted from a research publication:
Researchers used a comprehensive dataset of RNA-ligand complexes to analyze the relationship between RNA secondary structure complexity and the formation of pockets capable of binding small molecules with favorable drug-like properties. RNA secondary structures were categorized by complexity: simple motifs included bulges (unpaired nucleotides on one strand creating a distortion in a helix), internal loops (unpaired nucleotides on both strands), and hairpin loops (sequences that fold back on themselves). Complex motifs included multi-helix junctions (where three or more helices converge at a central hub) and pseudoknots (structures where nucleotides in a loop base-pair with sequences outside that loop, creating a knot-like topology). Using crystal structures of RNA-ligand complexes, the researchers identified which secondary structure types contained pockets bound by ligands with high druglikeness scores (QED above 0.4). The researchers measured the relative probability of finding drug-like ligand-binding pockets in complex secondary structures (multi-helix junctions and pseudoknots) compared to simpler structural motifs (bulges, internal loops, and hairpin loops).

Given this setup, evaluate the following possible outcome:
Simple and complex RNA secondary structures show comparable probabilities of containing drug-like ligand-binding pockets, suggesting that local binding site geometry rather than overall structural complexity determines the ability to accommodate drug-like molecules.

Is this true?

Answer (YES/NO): NO